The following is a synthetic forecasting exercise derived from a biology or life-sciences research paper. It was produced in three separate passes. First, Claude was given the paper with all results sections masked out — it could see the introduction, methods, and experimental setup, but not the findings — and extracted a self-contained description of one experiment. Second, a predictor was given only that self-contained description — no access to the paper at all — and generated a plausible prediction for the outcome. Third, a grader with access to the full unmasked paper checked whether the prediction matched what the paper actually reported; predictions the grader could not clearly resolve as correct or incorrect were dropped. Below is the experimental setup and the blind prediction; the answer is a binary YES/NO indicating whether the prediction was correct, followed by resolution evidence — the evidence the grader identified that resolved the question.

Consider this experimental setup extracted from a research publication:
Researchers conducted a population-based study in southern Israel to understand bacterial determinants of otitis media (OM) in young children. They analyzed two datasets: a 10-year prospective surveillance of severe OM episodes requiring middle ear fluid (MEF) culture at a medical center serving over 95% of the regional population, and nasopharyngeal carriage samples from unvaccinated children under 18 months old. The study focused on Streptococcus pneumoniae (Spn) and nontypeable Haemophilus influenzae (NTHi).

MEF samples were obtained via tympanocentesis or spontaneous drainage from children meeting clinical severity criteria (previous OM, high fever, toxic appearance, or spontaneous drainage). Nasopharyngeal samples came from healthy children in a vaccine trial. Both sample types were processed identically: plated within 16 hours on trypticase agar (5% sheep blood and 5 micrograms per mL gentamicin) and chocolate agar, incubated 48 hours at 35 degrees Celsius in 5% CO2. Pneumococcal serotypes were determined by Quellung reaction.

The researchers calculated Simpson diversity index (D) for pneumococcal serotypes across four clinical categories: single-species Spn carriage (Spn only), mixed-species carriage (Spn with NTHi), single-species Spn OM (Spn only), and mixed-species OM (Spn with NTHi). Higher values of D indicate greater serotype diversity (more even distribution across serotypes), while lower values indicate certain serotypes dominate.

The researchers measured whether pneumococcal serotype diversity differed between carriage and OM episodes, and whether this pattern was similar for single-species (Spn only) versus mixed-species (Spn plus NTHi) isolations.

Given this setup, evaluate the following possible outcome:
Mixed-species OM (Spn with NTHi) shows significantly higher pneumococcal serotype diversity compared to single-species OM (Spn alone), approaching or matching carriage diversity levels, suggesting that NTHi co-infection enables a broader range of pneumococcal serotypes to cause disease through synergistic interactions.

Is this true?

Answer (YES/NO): YES